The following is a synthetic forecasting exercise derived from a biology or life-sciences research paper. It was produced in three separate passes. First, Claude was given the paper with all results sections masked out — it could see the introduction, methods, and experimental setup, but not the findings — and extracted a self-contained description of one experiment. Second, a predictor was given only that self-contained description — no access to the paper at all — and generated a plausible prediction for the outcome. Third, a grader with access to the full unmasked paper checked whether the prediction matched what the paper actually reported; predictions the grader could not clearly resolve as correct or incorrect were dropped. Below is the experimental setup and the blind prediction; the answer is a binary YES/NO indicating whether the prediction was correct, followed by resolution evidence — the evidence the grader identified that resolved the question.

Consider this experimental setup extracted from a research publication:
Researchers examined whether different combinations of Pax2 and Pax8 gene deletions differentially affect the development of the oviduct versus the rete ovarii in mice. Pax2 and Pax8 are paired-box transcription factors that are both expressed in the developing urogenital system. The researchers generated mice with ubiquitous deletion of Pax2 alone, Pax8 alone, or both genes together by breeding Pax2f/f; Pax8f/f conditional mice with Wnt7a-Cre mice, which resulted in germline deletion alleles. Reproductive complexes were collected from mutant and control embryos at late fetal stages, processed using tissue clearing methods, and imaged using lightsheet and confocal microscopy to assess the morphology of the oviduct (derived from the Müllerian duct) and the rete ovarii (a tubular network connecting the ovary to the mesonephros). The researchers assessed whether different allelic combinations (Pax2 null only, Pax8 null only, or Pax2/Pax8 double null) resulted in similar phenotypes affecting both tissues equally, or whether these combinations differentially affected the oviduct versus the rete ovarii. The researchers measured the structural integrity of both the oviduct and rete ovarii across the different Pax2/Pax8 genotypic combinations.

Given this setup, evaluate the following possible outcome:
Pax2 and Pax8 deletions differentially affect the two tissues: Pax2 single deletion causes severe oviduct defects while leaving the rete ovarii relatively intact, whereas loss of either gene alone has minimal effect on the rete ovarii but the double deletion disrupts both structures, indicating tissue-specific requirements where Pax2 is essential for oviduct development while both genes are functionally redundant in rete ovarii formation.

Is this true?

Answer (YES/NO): NO